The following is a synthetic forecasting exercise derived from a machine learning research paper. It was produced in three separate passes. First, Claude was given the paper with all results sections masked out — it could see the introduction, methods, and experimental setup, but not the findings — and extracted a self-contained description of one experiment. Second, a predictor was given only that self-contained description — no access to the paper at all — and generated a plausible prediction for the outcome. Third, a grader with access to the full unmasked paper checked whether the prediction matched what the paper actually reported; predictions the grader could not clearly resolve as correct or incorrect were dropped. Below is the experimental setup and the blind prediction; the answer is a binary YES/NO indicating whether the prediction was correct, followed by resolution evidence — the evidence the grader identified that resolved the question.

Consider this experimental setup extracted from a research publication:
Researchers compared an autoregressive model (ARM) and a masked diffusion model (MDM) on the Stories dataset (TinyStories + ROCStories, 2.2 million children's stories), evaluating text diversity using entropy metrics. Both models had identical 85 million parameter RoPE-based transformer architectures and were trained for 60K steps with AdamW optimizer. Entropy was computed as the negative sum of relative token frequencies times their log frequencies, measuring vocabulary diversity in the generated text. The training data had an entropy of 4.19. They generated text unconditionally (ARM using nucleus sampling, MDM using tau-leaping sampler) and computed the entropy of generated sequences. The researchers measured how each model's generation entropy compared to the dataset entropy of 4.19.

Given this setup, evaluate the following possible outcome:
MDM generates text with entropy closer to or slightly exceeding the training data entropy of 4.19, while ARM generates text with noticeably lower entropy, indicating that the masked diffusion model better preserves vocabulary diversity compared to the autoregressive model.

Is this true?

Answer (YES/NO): NO